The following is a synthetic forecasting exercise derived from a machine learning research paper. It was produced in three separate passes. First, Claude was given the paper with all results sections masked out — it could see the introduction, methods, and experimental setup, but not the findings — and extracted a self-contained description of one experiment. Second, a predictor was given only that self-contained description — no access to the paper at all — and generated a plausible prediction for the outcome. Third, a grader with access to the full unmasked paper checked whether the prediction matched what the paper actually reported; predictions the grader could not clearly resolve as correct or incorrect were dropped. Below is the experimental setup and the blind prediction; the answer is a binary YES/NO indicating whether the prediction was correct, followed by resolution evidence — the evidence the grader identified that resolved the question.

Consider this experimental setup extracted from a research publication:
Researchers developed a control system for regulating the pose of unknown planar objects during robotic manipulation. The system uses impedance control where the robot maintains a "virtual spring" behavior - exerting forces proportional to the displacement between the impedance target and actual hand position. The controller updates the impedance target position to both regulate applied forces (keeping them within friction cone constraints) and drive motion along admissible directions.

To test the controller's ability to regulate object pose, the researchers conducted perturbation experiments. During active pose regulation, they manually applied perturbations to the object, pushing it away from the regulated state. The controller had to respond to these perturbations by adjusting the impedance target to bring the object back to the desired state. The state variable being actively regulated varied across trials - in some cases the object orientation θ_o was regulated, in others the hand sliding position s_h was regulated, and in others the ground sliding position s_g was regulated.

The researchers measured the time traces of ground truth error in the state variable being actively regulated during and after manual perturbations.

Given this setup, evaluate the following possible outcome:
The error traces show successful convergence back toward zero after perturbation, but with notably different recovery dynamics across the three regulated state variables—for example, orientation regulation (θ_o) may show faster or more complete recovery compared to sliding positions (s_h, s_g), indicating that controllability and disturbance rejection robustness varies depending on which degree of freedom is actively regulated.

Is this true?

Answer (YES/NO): YES